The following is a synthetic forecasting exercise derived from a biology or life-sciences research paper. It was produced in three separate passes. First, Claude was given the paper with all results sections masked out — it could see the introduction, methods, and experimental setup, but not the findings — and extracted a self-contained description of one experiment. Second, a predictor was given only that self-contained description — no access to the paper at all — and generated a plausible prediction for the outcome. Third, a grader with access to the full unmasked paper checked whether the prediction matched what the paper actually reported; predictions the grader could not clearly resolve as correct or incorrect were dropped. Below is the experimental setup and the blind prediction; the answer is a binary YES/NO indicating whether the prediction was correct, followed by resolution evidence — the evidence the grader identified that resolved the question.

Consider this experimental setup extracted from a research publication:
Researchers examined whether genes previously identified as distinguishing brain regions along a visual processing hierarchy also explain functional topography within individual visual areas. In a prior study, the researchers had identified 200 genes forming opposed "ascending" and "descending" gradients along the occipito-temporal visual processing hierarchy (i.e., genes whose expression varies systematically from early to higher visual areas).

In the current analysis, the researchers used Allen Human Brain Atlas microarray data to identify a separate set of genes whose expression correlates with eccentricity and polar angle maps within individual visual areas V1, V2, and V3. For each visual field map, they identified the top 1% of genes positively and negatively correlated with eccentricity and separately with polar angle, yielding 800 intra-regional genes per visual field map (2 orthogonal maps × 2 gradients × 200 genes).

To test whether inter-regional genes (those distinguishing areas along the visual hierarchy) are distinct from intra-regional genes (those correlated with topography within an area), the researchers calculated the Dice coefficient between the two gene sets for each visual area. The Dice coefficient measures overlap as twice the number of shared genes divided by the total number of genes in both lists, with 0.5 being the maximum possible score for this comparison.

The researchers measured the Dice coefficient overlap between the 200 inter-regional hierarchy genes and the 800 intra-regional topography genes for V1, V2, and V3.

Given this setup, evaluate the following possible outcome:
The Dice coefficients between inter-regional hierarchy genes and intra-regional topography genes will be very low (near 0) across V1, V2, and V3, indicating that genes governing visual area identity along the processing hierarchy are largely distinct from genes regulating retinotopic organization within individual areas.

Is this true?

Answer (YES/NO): YES